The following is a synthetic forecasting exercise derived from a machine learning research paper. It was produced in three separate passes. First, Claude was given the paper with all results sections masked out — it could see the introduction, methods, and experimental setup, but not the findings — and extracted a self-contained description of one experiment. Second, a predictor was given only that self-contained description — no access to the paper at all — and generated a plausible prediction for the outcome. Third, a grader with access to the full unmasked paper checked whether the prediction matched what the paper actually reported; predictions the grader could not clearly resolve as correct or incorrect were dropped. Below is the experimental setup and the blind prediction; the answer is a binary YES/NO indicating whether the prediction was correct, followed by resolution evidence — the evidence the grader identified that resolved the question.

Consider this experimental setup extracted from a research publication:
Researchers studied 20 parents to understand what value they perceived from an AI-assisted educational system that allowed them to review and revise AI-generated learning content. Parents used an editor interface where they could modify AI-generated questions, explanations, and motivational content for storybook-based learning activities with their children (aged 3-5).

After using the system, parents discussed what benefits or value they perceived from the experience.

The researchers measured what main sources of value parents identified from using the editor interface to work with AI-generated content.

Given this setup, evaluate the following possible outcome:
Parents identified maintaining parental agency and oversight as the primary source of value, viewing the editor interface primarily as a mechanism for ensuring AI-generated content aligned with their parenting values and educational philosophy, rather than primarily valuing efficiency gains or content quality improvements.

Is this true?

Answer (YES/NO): NO